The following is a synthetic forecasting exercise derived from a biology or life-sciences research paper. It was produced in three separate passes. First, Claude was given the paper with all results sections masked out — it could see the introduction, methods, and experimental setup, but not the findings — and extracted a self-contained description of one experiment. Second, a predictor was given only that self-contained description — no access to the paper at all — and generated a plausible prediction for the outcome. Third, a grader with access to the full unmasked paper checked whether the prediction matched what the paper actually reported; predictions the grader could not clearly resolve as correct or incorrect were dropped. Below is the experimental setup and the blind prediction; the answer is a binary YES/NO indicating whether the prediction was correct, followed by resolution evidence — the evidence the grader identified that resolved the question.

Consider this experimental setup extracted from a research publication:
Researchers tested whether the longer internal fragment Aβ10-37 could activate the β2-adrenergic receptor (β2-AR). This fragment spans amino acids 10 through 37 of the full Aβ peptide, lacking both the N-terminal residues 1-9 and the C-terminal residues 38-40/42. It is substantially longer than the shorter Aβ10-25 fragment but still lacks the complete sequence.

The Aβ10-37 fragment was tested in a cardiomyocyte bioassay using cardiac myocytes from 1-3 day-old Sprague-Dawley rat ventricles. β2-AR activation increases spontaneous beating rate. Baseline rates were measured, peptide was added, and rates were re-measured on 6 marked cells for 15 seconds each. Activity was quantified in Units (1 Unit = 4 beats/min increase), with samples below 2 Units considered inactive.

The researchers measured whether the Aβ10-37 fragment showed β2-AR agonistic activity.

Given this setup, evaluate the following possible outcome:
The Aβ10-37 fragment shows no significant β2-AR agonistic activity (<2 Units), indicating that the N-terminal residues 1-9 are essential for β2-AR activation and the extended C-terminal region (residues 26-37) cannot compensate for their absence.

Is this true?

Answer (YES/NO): YES